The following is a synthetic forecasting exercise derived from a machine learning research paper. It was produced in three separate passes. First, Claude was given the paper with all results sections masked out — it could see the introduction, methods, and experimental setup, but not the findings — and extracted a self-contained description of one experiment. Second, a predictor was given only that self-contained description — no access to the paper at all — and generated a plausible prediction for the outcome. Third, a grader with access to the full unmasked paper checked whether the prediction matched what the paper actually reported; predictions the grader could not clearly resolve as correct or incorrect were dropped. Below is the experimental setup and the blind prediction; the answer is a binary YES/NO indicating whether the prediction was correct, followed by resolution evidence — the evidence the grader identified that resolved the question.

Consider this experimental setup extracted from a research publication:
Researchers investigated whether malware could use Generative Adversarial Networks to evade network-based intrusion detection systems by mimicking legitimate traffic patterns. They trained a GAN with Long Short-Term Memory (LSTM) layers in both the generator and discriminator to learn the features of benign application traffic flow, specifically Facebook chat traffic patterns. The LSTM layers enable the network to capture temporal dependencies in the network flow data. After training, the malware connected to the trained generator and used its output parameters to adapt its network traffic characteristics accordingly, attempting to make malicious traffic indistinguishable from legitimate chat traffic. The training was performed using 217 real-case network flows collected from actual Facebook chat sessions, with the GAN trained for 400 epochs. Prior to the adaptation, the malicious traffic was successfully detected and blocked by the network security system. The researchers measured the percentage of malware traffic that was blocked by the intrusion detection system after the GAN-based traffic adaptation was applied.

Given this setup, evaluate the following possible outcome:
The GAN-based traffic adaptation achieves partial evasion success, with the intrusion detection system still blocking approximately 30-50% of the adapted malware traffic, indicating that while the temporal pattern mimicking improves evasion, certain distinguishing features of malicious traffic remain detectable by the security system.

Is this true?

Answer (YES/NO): NO